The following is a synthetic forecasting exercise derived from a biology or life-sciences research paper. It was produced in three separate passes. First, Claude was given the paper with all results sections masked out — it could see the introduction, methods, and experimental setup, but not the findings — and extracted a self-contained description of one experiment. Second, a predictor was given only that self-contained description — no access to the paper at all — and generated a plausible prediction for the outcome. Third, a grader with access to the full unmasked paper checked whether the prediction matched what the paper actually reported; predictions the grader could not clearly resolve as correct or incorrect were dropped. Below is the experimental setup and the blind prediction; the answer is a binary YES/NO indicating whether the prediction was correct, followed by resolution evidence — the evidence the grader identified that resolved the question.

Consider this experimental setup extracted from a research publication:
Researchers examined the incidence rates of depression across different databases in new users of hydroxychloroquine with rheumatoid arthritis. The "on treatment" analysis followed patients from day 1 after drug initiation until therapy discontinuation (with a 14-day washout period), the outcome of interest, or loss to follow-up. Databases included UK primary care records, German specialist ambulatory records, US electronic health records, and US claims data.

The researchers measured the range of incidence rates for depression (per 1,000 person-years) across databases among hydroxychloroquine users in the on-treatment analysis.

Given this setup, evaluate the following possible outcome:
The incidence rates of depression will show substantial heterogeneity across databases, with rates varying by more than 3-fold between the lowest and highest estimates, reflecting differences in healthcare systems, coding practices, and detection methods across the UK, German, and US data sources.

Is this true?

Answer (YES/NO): YES